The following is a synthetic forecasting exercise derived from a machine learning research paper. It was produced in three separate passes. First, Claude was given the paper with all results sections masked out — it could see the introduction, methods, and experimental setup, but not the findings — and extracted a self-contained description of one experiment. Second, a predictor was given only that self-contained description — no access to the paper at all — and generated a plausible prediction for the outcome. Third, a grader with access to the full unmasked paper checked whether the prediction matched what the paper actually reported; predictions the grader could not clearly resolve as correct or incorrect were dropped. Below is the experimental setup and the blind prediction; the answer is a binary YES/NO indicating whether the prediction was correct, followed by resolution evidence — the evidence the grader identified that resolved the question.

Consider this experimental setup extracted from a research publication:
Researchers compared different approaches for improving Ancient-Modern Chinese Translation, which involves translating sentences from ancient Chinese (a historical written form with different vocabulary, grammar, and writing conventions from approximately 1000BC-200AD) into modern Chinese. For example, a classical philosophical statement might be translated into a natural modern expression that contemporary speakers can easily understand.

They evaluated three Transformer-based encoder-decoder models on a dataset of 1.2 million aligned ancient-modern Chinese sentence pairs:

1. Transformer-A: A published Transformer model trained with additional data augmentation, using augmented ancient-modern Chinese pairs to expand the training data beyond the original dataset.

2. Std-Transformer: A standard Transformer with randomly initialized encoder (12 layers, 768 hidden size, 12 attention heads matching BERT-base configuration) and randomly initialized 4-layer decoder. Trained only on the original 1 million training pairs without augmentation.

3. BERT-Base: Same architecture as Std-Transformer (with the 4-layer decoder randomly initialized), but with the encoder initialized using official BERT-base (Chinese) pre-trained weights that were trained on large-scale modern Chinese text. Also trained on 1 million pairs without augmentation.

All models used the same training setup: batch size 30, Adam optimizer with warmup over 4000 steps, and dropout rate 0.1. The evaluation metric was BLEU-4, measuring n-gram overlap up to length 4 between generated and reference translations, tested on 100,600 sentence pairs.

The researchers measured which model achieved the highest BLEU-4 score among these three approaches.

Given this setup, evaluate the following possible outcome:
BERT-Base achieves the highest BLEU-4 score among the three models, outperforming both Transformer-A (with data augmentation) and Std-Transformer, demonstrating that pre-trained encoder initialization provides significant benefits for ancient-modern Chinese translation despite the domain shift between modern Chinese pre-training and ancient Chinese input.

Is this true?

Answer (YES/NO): YES